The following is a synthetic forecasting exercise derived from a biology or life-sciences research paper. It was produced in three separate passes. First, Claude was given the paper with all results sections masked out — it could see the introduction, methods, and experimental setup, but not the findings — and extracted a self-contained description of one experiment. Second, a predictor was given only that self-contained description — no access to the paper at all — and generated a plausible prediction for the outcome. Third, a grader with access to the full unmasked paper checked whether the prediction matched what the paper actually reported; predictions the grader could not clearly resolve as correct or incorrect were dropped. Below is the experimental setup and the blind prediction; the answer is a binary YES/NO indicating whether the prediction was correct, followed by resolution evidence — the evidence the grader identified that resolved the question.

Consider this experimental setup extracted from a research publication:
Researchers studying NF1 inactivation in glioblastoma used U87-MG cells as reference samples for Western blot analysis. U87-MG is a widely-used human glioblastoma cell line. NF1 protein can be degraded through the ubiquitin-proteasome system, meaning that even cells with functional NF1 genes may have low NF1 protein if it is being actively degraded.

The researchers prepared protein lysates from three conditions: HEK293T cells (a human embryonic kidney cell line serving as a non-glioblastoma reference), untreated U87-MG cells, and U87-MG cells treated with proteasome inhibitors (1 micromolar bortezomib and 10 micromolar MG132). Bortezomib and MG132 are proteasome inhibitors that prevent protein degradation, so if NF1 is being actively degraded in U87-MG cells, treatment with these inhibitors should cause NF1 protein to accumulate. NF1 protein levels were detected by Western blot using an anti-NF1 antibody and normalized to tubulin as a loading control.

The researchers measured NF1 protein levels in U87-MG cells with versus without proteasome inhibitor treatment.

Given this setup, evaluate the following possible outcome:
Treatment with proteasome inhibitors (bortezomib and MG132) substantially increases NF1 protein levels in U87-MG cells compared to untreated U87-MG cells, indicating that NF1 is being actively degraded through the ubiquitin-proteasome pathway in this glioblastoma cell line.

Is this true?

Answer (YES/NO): YES